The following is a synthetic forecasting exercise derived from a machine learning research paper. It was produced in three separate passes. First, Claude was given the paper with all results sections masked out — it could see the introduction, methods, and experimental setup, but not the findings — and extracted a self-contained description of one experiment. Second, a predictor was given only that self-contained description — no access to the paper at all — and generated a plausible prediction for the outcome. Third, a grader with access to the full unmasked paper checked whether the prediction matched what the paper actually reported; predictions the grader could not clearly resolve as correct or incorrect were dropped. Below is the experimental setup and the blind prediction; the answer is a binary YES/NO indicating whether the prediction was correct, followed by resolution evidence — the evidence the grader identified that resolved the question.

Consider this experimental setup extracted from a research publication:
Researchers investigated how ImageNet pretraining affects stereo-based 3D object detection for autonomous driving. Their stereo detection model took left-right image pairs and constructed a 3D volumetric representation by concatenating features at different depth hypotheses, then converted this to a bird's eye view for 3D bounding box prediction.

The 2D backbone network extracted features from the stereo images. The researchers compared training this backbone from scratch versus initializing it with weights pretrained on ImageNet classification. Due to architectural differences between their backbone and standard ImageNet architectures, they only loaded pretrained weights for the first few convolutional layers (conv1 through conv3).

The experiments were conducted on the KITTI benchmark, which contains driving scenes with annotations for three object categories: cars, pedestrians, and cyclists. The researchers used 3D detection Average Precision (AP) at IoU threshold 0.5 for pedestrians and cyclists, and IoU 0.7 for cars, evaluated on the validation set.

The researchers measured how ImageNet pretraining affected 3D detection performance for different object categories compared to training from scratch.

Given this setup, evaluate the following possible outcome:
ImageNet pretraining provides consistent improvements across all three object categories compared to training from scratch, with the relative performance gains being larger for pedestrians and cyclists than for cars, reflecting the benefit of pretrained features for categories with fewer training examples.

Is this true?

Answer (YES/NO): NO